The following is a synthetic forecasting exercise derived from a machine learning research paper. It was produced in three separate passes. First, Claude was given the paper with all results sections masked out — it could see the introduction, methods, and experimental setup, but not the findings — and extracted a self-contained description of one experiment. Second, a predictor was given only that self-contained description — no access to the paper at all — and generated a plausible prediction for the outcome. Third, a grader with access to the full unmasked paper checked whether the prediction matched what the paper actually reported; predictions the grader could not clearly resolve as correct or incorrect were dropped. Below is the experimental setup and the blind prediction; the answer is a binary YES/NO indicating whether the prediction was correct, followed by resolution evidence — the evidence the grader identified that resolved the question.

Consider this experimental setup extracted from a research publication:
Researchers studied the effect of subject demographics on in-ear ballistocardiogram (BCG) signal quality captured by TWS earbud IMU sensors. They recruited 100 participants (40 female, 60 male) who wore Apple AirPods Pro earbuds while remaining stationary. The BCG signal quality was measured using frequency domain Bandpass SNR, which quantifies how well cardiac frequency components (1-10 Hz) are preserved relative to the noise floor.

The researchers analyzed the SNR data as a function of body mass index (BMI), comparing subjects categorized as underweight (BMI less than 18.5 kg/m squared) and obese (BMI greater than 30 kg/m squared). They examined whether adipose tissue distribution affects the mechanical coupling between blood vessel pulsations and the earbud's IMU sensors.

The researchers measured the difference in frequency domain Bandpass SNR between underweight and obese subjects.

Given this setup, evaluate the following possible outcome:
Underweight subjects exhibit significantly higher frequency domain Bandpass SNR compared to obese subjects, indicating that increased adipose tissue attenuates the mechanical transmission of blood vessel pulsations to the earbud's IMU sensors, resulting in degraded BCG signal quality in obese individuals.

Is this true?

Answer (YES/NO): NO